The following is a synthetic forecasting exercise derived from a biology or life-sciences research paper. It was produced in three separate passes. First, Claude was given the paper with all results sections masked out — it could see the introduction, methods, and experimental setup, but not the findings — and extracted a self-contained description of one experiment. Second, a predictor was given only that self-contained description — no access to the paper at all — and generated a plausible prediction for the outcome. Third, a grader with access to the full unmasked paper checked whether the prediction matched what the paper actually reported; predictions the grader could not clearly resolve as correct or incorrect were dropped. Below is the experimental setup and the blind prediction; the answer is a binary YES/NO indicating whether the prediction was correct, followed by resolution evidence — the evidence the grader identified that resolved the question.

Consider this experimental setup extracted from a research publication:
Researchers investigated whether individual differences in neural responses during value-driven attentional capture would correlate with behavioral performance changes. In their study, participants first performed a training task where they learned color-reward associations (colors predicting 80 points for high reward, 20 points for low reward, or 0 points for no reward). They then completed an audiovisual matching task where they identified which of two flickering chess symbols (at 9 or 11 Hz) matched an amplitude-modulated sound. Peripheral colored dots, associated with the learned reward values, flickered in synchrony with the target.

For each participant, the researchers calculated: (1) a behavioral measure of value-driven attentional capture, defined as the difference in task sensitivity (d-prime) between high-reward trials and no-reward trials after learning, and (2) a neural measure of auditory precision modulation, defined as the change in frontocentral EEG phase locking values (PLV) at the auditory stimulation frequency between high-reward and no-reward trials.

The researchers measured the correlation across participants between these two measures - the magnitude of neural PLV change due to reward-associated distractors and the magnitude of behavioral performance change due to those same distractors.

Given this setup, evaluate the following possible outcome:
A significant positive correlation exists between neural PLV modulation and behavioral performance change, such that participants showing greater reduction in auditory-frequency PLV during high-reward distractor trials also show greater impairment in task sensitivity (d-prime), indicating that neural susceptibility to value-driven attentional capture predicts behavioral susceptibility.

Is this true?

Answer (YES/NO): YES